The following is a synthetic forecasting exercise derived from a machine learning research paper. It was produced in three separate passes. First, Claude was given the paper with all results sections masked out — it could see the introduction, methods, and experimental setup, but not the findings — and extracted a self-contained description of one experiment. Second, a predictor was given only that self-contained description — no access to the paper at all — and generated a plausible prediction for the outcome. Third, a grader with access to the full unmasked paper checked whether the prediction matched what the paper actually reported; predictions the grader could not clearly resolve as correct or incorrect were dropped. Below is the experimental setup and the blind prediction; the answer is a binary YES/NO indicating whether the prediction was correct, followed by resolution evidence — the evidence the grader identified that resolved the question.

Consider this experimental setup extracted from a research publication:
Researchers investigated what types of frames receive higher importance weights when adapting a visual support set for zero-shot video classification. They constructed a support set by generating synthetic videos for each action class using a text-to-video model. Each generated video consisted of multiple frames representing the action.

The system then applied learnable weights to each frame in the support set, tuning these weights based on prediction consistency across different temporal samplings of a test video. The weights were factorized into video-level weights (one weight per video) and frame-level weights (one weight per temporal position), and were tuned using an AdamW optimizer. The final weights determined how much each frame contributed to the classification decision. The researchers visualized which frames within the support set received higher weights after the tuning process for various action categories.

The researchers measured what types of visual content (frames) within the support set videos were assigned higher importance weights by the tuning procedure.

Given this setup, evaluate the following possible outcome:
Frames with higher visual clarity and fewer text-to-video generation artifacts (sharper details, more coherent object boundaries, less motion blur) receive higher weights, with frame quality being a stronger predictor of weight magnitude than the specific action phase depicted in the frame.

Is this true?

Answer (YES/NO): NO